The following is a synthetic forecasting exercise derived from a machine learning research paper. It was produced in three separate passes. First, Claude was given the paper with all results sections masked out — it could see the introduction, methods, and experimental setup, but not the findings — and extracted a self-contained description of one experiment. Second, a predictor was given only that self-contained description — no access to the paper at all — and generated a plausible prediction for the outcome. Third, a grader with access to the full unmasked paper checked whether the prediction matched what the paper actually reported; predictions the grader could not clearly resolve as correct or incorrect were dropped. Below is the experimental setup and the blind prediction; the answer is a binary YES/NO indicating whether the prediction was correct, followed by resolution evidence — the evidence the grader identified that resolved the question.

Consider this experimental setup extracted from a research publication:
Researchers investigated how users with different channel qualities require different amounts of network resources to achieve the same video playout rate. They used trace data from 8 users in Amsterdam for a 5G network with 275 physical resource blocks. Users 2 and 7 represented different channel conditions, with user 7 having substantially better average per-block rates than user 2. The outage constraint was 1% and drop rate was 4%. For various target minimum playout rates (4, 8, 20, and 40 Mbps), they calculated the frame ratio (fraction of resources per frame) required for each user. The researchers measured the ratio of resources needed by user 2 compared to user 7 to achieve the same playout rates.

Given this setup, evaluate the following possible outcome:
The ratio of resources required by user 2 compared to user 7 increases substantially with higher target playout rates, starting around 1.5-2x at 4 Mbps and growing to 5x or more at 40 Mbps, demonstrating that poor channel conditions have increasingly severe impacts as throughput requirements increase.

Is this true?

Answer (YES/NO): NO